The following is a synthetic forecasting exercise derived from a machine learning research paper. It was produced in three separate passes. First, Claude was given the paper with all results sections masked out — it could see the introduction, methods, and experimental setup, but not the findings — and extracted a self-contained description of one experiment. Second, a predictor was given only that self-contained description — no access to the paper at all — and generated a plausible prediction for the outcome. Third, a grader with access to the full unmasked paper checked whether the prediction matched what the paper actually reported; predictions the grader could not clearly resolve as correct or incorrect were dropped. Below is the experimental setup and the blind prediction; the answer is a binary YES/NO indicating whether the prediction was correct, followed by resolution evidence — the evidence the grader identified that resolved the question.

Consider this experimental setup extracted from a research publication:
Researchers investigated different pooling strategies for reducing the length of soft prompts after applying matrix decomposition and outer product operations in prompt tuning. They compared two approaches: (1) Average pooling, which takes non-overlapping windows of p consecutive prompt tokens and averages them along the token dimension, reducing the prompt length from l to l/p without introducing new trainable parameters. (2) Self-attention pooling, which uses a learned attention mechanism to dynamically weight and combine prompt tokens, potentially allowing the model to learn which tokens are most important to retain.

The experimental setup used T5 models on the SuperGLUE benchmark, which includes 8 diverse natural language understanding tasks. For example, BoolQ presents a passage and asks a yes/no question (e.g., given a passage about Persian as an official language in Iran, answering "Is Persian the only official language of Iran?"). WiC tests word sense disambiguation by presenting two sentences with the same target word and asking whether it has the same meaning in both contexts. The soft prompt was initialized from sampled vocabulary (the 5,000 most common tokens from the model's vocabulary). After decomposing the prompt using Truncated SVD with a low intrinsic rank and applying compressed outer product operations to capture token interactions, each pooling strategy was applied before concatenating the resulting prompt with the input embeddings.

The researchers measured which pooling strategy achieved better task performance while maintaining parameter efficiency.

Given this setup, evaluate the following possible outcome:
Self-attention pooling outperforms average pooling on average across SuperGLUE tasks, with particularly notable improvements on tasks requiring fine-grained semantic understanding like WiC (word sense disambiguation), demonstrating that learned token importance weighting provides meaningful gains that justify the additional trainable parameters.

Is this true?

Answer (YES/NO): NO